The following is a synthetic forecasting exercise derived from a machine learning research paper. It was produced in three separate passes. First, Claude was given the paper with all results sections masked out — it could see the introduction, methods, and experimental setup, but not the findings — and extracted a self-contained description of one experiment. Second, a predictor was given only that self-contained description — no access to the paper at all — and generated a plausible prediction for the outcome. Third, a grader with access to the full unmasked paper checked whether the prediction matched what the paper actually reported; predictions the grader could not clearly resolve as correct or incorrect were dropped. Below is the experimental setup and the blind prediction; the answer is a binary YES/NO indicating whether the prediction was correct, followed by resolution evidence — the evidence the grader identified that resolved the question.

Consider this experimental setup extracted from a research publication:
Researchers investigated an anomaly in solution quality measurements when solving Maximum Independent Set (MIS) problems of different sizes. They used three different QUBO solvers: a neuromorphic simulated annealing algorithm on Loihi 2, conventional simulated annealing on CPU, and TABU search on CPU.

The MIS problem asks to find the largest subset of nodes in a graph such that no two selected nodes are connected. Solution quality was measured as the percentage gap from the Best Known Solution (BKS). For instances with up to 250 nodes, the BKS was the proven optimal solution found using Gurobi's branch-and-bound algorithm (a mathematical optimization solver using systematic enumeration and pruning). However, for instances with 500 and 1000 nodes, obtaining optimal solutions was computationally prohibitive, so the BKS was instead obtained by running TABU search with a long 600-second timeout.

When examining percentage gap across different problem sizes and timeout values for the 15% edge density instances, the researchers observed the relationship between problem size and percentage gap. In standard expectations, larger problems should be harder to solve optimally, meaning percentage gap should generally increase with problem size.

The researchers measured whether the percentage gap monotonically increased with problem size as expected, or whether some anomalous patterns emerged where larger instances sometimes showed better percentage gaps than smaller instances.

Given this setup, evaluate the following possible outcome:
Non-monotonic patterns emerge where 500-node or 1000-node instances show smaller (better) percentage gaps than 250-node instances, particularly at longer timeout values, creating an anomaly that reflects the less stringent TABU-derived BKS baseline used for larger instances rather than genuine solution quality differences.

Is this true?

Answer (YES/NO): NO